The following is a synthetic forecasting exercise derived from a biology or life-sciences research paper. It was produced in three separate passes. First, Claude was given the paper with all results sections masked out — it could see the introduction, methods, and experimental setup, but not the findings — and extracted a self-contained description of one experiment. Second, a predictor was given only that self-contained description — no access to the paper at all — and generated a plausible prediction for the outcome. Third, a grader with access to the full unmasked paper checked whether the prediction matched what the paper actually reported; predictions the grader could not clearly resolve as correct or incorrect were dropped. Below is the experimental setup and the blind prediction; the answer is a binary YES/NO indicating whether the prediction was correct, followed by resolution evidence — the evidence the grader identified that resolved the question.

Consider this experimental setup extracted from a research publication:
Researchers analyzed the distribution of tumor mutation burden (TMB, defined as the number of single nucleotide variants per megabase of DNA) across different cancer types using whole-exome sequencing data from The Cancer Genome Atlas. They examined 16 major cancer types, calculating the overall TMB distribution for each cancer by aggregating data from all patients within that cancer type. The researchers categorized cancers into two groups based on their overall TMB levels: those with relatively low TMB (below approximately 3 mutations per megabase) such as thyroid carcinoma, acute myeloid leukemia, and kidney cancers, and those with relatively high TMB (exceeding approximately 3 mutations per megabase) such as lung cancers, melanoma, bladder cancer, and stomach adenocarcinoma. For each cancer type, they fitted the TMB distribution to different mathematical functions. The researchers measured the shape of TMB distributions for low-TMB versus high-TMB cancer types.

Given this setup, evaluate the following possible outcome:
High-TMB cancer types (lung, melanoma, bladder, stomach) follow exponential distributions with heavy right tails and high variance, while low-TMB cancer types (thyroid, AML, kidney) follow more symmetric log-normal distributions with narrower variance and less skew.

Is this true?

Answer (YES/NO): NO